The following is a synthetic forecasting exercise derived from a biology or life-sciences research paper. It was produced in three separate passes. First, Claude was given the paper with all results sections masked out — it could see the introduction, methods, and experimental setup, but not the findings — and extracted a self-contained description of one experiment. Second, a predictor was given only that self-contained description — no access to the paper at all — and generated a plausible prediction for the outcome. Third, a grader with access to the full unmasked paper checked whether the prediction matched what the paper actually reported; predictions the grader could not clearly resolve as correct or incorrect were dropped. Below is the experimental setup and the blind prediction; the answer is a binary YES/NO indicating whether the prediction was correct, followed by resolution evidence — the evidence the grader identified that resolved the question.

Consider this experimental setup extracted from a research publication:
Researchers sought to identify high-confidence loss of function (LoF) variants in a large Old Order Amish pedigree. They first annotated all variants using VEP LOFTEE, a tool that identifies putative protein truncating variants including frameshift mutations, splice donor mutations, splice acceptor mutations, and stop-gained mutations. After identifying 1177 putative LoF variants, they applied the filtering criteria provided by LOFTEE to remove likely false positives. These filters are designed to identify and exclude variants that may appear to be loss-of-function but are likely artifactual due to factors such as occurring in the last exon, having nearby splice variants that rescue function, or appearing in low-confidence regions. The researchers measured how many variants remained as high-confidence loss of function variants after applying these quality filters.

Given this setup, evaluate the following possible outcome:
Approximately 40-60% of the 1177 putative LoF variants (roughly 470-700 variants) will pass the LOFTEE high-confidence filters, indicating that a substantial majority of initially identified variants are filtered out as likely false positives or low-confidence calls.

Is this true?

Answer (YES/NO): NO